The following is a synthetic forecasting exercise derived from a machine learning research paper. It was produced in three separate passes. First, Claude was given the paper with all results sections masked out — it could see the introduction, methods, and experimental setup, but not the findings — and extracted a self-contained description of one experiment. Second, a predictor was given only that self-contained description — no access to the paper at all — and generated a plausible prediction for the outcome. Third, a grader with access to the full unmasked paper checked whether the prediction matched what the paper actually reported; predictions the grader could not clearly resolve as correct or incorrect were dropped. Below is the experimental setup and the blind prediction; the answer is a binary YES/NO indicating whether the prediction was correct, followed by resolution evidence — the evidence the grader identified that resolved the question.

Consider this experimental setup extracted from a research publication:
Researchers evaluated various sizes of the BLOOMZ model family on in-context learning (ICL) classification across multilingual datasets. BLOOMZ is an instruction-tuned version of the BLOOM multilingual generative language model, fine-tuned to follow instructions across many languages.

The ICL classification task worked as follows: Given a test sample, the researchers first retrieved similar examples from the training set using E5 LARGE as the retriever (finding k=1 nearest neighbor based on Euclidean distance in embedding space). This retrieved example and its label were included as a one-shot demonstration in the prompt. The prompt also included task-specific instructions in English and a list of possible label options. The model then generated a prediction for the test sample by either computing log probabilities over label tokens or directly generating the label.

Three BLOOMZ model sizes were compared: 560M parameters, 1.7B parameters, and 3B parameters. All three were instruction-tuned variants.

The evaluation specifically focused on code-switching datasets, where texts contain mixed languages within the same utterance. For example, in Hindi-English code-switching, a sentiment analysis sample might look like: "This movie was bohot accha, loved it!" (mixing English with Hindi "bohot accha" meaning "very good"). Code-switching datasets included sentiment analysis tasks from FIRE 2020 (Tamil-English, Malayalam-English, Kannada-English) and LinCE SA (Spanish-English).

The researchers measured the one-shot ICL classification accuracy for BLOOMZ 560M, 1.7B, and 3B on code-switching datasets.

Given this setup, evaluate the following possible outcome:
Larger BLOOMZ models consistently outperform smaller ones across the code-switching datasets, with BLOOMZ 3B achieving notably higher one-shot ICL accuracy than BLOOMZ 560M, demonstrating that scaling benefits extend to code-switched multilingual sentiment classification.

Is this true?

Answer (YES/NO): NO